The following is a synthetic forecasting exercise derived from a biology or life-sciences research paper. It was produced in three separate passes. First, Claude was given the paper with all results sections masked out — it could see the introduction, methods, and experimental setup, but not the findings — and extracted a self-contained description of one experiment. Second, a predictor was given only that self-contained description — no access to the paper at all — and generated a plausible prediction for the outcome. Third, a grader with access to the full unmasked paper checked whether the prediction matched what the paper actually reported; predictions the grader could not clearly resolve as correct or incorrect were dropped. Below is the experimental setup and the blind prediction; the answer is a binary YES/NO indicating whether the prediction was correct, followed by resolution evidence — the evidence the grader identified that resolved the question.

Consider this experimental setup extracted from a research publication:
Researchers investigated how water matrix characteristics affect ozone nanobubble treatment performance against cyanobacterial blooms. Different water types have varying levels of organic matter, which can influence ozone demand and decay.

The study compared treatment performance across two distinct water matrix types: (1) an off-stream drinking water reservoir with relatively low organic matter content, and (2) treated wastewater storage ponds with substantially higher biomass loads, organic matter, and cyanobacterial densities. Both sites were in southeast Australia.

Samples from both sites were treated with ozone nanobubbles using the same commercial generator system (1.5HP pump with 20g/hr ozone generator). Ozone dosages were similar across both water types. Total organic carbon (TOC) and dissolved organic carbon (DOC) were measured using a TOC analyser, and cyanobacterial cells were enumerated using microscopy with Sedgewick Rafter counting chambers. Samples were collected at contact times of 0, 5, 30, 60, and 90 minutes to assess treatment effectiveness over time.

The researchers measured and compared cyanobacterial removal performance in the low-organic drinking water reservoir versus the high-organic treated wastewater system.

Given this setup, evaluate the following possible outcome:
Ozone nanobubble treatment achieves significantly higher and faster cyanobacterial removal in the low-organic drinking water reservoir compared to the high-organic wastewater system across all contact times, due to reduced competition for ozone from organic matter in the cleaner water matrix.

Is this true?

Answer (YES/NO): YES